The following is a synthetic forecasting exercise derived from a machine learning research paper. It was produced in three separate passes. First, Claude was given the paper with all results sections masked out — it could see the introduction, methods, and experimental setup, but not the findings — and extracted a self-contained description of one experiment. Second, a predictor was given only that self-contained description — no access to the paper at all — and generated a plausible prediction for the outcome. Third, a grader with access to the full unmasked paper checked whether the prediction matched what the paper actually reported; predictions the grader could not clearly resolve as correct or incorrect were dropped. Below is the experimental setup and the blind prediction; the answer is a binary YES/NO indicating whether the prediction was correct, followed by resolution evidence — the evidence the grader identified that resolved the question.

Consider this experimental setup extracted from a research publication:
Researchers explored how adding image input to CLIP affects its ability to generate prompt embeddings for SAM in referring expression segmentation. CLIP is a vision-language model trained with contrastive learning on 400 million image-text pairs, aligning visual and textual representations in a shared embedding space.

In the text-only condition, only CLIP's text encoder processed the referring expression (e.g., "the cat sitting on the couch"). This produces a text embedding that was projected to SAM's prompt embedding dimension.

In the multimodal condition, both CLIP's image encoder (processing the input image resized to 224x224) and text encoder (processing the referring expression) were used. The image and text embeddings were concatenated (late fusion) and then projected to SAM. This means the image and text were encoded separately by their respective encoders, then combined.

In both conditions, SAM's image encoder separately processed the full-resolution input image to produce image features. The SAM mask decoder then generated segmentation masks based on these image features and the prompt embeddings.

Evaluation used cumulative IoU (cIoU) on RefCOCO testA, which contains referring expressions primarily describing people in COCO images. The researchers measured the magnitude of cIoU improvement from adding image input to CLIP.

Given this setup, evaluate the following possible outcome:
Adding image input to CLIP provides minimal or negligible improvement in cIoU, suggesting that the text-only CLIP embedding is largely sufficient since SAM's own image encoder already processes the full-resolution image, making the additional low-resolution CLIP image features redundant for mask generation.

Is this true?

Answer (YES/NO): NO